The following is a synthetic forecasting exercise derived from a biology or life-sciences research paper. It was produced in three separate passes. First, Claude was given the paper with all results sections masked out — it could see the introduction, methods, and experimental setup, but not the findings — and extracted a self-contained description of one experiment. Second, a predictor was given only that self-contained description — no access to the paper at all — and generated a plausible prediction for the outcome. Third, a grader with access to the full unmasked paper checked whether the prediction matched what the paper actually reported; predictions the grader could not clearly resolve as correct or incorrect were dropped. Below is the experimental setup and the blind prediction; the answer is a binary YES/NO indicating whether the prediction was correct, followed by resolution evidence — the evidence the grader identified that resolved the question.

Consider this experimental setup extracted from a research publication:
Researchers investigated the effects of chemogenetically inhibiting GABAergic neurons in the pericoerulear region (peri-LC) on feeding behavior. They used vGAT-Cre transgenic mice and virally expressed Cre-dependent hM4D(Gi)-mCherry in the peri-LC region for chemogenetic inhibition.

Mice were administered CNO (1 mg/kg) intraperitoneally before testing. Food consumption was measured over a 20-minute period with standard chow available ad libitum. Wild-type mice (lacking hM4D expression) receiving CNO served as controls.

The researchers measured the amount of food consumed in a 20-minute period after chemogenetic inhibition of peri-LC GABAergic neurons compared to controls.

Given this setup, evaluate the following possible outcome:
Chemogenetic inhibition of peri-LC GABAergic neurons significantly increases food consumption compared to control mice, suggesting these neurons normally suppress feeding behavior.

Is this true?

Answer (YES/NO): NO